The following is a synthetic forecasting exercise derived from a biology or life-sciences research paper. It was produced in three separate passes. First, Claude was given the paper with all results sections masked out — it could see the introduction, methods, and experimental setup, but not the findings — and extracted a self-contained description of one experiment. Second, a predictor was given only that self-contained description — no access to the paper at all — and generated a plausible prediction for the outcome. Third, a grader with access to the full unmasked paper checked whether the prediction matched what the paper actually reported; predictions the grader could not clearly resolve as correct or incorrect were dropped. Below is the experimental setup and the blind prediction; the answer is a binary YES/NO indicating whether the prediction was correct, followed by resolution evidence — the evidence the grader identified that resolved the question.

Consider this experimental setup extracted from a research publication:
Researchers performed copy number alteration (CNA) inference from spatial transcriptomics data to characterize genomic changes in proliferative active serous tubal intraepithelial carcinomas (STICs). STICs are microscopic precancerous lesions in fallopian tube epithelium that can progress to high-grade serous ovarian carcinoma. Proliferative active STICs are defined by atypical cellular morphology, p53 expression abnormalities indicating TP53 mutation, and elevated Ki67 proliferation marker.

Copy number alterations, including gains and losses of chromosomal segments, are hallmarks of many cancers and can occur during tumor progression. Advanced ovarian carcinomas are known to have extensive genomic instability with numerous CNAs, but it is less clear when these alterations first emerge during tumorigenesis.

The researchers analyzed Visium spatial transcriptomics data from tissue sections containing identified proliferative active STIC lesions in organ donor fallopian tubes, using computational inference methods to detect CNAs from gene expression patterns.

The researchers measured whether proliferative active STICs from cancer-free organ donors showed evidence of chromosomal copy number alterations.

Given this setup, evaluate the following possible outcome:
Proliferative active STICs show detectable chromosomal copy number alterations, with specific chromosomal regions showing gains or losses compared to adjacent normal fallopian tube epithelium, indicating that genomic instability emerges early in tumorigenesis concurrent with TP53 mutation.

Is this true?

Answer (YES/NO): YES